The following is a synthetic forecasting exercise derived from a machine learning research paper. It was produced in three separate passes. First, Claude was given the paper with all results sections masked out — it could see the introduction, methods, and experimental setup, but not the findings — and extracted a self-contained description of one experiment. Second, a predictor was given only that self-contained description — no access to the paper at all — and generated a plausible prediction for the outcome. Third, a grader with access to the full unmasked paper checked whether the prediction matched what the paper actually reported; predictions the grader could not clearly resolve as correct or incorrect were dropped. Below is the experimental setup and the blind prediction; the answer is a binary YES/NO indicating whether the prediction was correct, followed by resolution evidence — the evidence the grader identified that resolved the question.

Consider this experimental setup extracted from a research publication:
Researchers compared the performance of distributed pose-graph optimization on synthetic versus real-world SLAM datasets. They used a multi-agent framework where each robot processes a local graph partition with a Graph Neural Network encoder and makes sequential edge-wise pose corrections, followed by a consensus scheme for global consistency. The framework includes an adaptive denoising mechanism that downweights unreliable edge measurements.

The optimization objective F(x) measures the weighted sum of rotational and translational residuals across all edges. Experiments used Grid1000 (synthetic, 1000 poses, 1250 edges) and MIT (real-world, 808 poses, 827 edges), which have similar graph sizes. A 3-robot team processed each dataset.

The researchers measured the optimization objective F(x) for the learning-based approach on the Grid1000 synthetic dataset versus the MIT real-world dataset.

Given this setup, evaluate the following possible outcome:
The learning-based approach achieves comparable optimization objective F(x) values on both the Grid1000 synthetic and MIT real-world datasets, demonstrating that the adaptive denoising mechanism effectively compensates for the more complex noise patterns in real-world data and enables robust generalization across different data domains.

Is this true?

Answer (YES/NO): YES